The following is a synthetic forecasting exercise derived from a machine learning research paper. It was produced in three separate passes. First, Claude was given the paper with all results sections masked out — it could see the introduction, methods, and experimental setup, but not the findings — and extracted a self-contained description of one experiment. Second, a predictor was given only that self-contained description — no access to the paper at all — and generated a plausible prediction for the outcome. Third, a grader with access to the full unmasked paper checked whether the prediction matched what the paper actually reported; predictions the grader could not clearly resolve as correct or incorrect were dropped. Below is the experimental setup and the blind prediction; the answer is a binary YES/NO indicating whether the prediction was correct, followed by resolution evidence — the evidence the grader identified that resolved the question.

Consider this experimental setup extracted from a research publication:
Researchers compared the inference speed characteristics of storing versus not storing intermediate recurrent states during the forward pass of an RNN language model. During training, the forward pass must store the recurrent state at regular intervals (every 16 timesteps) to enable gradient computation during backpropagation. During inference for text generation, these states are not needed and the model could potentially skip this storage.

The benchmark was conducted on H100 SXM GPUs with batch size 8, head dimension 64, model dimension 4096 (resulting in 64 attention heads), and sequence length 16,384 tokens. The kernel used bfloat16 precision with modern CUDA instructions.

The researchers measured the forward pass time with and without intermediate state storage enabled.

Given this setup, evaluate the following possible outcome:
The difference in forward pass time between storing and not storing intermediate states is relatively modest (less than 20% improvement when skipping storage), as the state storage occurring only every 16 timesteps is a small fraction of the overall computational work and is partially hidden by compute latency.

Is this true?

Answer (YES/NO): NO